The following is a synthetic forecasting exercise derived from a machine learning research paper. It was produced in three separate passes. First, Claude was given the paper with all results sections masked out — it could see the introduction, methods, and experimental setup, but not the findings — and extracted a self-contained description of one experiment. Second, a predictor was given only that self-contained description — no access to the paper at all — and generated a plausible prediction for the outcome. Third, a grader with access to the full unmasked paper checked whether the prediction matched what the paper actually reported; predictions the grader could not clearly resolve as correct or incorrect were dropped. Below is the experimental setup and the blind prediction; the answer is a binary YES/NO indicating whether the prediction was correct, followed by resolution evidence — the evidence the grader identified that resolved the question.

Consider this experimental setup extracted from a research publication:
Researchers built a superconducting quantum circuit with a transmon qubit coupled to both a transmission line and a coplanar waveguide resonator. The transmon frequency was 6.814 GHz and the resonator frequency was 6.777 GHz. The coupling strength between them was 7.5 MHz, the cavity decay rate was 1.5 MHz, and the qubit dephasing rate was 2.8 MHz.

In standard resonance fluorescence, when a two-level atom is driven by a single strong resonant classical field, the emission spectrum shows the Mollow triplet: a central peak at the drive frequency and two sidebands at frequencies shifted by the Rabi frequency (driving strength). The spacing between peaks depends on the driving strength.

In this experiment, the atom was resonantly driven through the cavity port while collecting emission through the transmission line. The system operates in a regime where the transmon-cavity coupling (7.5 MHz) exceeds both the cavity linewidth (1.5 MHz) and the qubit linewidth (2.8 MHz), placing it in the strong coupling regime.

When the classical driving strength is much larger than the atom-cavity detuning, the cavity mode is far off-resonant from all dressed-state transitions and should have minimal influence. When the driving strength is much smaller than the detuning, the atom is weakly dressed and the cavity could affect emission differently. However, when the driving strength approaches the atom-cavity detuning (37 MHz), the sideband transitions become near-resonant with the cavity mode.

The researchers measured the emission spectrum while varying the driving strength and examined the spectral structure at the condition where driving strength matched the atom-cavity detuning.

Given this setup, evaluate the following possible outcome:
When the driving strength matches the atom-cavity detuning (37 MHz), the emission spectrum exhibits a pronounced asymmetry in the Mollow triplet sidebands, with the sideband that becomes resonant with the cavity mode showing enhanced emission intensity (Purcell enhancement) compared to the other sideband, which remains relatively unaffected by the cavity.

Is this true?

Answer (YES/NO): NO